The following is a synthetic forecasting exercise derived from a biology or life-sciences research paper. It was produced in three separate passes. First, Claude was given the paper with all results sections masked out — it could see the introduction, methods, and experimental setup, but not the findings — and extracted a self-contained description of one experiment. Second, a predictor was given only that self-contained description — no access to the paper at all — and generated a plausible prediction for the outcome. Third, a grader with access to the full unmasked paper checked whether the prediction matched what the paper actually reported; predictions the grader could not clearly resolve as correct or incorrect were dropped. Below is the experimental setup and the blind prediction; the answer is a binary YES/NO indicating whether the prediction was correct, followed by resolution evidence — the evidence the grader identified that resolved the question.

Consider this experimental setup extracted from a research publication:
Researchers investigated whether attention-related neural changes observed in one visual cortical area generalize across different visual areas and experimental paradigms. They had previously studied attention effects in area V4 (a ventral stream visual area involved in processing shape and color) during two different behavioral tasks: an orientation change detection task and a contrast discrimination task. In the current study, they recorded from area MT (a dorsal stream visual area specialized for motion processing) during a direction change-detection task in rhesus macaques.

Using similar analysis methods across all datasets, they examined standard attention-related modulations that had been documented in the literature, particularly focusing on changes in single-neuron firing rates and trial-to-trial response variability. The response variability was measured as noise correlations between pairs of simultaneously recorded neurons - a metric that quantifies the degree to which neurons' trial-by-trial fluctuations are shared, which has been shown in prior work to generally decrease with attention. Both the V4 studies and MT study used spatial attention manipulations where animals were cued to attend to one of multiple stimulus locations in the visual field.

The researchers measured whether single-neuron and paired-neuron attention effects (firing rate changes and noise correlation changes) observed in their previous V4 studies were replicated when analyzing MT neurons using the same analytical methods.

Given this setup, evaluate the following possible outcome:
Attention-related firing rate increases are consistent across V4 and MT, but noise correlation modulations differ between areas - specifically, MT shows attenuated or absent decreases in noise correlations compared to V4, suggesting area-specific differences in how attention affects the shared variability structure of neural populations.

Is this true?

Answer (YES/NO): NO